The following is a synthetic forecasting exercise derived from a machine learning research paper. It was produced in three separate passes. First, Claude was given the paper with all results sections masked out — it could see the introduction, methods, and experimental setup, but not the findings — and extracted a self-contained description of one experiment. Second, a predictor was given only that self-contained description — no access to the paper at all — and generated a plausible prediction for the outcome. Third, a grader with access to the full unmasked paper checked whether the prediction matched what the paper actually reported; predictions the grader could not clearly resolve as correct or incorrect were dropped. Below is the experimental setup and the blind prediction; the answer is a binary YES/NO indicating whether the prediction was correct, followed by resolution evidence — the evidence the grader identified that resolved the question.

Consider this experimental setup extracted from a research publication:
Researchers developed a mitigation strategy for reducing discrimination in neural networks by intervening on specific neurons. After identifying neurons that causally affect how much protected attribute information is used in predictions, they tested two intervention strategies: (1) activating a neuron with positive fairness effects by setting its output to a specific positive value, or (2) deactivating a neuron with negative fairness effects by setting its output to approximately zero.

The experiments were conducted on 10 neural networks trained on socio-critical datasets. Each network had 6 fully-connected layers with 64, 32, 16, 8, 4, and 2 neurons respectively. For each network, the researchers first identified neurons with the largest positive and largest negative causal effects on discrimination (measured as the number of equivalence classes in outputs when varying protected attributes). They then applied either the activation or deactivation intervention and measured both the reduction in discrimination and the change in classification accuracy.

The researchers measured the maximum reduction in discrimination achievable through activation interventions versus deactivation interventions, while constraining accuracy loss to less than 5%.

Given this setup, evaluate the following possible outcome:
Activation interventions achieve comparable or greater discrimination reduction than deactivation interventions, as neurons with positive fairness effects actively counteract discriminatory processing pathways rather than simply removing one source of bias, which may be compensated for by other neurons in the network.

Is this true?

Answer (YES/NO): YES